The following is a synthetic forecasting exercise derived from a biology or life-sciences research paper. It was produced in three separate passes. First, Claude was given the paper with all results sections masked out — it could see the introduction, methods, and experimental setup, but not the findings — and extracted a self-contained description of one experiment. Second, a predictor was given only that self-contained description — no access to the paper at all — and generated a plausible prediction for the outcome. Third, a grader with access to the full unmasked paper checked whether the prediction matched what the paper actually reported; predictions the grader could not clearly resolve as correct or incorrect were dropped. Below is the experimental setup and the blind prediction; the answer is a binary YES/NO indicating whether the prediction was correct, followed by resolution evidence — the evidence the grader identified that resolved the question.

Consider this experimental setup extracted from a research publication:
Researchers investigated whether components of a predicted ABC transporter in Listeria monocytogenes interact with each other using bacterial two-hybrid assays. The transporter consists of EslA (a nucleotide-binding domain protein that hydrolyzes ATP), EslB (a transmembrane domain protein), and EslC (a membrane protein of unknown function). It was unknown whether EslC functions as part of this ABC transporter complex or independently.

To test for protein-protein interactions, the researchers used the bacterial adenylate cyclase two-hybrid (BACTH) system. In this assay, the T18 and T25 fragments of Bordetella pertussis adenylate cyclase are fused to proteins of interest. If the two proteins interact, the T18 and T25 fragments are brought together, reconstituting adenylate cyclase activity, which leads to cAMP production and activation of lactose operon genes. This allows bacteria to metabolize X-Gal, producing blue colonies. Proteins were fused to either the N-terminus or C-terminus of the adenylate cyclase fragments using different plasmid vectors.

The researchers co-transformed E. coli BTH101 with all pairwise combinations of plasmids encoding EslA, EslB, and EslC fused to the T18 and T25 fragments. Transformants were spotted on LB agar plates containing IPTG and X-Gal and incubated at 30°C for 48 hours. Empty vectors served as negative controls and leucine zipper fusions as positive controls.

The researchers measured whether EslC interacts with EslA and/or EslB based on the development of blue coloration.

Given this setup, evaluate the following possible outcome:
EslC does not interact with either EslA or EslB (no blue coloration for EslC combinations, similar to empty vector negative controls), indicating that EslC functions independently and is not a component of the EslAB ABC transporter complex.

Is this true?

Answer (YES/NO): NO